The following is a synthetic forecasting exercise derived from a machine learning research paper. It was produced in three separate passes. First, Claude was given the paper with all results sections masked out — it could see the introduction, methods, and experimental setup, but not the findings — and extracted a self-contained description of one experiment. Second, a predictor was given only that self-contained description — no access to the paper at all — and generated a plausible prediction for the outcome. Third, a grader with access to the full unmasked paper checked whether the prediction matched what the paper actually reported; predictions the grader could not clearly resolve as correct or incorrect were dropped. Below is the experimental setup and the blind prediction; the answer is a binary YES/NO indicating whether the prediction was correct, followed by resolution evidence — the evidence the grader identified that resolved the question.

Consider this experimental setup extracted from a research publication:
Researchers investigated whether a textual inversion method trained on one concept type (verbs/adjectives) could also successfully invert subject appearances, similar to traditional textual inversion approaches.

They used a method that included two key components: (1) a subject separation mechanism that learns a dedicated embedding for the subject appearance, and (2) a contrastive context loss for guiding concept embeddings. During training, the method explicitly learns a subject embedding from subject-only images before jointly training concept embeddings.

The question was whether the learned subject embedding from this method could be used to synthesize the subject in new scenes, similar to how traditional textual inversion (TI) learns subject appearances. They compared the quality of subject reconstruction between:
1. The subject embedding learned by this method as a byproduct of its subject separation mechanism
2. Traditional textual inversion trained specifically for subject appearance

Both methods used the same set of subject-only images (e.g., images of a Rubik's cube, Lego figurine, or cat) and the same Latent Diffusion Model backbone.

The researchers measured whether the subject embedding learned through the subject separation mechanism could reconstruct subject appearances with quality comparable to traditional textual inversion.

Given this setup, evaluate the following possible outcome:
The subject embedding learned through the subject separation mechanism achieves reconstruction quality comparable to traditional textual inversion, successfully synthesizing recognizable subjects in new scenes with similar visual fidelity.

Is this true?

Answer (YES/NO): YES